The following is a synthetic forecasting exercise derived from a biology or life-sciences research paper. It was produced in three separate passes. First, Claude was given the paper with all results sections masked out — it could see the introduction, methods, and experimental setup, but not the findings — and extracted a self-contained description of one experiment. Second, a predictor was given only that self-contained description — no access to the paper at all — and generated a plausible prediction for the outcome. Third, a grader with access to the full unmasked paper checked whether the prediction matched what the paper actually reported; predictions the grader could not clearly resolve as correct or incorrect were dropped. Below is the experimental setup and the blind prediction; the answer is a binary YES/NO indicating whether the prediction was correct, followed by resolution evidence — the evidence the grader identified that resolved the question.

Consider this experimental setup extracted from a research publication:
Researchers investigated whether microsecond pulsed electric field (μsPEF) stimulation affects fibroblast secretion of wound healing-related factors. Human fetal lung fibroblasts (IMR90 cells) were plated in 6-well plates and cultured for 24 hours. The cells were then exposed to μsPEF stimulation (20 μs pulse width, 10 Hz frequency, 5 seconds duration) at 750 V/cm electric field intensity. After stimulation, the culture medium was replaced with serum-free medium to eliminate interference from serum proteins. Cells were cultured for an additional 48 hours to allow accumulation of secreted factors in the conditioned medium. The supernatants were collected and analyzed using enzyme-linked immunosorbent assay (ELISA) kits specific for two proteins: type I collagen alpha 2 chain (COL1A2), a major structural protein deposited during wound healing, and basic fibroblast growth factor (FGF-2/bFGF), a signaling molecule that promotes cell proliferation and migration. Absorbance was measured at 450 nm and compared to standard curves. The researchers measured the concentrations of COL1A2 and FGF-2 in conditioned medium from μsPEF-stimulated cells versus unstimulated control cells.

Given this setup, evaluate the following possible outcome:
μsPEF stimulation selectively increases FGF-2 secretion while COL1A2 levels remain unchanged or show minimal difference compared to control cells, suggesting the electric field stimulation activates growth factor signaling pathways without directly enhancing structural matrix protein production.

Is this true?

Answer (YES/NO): NO